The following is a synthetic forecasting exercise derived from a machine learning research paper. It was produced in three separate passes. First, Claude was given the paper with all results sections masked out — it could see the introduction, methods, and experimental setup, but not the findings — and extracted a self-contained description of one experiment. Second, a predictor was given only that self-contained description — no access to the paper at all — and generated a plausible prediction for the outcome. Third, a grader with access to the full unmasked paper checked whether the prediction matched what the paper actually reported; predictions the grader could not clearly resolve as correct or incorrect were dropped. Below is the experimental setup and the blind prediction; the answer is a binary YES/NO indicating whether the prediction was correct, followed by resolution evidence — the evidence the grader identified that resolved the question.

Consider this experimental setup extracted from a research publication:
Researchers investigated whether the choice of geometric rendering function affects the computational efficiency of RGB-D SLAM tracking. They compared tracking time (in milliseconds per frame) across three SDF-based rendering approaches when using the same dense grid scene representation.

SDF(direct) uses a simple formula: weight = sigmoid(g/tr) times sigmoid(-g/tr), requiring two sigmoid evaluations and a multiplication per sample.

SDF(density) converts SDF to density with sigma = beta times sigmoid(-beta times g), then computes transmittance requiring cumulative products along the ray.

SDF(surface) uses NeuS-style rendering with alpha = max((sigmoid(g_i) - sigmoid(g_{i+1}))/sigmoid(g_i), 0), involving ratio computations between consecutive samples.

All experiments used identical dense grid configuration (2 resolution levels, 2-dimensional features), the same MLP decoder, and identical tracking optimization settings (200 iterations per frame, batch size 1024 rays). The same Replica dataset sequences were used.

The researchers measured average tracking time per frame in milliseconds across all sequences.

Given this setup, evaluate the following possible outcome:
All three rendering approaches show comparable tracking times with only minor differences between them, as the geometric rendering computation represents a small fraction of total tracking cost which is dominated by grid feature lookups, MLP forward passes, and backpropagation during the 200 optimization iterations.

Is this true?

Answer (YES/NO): NO